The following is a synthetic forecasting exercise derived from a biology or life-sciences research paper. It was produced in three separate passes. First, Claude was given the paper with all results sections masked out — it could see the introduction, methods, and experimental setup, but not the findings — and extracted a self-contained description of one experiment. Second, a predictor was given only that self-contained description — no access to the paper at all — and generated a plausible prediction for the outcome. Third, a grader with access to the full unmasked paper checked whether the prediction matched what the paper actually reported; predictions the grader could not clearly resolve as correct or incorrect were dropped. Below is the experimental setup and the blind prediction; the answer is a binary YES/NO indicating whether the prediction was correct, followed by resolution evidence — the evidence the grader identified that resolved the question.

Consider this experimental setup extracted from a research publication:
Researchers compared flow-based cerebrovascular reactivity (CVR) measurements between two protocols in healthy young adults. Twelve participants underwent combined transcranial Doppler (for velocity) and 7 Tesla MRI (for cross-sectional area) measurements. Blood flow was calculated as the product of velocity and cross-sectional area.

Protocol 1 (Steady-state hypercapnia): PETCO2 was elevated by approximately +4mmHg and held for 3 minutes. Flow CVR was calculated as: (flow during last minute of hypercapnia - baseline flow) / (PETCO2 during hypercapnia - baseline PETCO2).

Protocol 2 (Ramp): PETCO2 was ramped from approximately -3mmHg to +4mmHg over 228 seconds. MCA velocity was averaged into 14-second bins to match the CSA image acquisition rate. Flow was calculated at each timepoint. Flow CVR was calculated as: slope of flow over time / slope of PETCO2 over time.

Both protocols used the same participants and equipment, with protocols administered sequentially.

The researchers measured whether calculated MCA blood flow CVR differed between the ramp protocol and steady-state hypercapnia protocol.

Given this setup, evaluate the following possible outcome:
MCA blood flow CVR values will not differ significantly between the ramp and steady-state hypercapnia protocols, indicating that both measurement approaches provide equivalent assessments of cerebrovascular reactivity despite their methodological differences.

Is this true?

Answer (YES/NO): NO